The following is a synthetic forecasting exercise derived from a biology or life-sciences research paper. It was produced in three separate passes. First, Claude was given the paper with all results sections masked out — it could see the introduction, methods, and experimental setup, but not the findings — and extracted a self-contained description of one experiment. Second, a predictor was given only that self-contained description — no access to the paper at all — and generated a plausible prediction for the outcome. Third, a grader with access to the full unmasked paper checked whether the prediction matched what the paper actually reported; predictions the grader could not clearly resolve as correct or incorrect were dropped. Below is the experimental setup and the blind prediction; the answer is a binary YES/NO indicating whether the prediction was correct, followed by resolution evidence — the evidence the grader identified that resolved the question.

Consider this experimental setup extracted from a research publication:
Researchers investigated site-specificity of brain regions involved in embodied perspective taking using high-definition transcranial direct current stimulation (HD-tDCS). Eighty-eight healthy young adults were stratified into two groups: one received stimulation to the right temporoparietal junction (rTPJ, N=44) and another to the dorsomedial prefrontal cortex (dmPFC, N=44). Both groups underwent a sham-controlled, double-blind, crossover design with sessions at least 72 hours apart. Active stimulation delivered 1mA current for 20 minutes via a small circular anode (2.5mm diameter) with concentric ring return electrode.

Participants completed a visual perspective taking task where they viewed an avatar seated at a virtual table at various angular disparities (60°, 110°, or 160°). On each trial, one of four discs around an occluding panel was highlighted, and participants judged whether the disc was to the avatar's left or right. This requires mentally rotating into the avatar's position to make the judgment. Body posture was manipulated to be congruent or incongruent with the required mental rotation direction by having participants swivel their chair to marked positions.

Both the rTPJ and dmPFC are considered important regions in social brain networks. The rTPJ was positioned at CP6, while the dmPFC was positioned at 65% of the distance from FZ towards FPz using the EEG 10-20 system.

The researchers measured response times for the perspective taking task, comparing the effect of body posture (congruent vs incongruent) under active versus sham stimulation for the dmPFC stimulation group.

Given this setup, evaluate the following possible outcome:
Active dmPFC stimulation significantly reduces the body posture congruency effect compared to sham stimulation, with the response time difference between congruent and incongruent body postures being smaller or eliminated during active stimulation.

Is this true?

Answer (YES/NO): NO